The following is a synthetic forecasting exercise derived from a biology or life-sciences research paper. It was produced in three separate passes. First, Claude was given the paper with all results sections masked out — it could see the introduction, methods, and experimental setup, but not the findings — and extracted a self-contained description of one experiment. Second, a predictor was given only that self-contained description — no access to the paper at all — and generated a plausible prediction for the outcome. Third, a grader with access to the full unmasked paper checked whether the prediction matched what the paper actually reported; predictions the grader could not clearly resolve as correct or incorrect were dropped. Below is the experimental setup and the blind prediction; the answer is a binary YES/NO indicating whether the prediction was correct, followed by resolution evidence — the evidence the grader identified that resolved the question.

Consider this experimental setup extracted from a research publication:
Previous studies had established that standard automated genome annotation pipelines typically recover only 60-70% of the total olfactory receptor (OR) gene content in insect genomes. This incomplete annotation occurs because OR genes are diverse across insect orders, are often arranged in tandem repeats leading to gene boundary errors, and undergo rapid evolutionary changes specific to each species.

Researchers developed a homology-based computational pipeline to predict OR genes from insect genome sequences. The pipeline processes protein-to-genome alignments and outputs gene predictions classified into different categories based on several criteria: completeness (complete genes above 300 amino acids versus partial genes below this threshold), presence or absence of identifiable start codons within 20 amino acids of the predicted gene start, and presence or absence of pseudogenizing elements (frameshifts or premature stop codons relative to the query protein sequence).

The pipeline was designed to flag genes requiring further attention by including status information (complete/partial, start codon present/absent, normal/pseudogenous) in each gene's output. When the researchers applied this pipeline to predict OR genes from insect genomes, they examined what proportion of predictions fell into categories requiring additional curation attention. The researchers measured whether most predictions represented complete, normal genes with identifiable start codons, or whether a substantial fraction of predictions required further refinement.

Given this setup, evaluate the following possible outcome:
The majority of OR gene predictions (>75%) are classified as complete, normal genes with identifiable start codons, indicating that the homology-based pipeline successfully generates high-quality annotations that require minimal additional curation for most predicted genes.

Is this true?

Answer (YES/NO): NO